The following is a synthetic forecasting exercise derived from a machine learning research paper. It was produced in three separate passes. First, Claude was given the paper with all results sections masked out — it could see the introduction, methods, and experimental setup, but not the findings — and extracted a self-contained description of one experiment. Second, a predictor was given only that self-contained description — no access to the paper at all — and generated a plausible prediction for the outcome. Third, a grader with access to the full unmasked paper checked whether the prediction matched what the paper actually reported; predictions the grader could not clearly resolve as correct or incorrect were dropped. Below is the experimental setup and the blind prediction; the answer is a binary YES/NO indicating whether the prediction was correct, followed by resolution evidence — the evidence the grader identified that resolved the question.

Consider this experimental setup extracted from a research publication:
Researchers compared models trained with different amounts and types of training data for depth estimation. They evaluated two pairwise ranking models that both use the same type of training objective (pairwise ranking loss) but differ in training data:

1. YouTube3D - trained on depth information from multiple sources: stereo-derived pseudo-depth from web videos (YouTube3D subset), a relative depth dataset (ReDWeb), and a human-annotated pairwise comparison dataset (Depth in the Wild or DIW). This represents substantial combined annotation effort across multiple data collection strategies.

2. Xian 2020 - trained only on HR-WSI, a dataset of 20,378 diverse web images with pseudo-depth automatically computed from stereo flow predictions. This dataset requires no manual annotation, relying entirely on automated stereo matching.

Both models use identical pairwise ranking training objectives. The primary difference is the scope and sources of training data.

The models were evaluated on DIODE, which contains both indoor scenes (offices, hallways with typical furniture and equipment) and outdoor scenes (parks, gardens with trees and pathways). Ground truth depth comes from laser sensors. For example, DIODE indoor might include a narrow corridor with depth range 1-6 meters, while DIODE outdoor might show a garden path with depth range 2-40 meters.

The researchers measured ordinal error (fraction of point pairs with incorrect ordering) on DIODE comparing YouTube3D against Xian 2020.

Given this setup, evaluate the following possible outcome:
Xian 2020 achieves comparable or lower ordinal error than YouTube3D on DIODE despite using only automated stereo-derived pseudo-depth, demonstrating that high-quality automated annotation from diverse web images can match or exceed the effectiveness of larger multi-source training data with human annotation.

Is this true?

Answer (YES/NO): YES